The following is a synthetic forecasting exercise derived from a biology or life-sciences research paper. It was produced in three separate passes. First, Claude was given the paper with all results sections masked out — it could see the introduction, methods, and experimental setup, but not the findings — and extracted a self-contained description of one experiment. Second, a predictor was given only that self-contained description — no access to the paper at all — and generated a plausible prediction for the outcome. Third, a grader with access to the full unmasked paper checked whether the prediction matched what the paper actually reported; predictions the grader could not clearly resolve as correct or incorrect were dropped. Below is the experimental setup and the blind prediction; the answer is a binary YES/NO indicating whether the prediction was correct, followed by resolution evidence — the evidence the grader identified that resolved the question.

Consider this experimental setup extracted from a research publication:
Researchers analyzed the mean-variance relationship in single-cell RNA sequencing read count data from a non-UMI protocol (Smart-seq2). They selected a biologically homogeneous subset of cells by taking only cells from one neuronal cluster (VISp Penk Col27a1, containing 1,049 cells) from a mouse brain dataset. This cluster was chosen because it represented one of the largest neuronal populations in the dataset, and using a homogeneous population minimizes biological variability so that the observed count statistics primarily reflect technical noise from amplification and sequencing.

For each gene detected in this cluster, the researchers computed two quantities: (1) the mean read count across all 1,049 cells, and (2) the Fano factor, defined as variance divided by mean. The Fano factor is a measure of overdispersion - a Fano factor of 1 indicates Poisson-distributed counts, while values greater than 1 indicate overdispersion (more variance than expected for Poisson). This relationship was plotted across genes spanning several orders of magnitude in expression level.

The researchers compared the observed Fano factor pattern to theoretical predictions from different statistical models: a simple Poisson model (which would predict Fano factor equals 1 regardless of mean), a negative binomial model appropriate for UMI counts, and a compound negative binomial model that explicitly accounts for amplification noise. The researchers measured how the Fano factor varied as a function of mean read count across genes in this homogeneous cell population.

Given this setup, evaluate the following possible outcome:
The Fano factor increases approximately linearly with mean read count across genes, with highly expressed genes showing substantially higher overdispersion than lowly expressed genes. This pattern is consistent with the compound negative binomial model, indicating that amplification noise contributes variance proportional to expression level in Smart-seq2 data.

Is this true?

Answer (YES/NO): YES